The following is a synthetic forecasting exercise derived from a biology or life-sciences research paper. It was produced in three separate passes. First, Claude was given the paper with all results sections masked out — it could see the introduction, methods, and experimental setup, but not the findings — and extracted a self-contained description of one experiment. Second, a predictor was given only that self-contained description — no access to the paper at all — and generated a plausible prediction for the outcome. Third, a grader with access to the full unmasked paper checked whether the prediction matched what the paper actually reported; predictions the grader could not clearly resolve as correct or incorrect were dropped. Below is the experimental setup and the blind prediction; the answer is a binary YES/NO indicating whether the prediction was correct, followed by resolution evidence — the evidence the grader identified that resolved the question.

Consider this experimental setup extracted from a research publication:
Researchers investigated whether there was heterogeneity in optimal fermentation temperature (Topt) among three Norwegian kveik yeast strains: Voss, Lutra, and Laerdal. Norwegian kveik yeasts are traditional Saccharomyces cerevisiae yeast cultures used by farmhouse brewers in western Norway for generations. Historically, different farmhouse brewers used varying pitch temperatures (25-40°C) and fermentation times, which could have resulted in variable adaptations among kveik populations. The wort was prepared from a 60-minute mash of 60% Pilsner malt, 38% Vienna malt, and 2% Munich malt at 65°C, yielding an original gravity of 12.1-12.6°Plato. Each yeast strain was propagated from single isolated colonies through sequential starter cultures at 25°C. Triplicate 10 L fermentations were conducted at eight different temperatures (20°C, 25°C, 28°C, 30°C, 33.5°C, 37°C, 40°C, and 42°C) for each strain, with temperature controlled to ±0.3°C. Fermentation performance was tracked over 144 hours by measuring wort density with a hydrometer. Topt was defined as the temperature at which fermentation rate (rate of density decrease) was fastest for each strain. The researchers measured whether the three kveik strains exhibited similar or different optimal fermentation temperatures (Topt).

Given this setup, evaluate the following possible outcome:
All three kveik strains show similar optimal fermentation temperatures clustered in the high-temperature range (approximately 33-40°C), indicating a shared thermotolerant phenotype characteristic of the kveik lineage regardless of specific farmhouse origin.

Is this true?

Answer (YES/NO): NO